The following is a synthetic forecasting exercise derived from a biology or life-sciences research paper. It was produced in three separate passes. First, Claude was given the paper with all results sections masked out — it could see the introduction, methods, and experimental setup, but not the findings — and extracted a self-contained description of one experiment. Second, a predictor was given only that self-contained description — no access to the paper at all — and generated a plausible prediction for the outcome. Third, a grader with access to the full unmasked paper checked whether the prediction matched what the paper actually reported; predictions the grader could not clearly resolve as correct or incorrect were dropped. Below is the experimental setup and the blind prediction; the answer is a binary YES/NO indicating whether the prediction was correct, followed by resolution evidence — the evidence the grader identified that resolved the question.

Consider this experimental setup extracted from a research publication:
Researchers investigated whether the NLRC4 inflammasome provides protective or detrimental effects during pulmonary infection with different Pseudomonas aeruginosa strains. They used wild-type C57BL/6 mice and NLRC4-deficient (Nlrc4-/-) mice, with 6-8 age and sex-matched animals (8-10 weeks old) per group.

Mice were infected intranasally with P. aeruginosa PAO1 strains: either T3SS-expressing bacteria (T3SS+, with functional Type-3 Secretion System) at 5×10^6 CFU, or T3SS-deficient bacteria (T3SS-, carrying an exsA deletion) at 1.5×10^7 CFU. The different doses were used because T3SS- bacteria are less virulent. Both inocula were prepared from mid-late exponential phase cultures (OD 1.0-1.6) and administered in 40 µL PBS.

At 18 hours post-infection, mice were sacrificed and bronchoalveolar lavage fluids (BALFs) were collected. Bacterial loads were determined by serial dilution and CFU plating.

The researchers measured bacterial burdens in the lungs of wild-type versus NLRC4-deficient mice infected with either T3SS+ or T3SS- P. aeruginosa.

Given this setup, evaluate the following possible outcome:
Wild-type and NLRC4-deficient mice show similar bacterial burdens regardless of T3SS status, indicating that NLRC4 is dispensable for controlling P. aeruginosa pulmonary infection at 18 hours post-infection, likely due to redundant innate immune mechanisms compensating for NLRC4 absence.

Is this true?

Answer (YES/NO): NO